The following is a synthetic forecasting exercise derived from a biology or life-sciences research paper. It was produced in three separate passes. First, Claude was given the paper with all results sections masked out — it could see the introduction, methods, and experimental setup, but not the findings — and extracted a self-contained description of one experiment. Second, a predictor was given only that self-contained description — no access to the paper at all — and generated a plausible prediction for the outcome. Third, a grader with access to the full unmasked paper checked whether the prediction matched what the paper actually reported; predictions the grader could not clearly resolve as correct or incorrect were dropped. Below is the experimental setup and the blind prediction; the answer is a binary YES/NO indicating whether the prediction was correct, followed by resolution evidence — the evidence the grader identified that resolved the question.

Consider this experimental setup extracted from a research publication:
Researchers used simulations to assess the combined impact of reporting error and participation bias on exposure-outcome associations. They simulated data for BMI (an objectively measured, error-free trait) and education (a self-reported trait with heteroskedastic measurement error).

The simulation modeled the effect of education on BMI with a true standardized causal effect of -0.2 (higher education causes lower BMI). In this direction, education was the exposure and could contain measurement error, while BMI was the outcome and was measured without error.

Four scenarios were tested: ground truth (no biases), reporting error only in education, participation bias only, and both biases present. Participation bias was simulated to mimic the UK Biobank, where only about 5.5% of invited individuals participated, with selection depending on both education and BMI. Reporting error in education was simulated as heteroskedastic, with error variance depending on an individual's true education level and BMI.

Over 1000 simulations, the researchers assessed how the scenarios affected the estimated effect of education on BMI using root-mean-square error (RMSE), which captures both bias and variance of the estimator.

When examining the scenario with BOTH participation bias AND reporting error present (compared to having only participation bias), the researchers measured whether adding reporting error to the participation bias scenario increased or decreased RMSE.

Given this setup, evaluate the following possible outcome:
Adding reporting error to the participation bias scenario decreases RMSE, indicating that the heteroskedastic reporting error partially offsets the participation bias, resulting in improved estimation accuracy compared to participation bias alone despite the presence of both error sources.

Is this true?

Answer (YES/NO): NO